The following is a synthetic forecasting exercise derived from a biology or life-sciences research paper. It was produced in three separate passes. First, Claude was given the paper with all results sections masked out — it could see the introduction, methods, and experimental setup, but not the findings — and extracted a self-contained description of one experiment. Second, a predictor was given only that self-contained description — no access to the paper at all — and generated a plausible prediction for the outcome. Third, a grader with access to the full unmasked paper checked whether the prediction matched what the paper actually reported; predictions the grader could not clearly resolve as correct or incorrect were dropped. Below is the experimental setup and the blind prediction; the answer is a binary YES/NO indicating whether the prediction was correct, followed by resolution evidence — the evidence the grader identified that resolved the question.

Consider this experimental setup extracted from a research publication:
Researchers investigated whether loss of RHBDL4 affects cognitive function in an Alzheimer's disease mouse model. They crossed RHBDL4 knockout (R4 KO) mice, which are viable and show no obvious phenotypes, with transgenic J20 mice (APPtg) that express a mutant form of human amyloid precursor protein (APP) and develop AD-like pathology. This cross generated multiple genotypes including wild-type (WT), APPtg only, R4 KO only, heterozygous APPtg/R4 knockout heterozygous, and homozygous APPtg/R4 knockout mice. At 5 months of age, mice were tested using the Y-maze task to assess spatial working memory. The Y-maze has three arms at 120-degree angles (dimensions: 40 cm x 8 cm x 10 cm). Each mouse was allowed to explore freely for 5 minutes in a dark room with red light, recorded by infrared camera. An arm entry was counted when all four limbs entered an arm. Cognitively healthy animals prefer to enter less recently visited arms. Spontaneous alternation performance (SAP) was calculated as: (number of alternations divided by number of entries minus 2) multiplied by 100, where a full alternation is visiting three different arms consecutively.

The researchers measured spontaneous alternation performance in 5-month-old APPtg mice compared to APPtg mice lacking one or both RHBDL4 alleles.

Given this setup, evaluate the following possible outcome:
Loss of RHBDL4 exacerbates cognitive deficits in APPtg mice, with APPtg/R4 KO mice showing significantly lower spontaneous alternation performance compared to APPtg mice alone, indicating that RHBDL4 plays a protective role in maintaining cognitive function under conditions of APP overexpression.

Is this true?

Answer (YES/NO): NO